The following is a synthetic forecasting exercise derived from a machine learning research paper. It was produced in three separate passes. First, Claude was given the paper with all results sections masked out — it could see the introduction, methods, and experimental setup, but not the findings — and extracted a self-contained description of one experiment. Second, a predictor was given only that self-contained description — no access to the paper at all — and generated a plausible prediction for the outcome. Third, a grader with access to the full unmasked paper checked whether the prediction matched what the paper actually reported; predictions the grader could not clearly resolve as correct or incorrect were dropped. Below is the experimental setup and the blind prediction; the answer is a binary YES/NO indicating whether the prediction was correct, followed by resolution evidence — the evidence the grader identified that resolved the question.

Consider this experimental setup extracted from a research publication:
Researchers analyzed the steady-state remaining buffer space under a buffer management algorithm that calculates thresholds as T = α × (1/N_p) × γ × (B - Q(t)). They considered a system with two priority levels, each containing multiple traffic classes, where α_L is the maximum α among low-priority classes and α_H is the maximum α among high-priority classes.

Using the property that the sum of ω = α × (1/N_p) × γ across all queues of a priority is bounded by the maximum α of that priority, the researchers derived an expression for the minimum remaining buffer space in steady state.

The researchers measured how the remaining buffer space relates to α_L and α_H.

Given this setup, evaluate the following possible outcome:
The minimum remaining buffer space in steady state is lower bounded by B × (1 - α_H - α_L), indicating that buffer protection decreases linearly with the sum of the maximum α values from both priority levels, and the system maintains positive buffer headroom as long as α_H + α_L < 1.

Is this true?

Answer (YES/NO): NO